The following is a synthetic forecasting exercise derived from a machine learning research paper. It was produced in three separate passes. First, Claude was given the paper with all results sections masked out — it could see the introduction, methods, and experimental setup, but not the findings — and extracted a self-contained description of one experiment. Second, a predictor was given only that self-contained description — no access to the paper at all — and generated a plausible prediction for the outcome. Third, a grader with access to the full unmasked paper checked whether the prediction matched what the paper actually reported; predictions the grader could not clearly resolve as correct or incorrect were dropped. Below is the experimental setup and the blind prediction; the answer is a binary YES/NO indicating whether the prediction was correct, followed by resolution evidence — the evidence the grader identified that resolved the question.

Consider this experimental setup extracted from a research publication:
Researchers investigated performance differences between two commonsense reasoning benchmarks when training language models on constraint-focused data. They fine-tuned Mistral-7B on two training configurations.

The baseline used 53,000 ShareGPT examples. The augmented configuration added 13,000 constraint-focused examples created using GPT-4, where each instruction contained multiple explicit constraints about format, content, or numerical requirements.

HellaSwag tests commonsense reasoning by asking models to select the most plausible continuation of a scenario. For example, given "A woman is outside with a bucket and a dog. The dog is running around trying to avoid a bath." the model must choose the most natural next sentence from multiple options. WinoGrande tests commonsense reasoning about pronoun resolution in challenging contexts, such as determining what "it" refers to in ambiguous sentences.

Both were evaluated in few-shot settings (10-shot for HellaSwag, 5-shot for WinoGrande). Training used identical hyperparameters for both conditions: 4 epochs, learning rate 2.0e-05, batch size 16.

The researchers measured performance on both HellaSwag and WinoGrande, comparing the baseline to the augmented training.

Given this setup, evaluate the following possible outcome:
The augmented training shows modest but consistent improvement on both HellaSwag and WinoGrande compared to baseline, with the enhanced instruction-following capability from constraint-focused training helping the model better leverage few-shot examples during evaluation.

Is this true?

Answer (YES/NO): NO